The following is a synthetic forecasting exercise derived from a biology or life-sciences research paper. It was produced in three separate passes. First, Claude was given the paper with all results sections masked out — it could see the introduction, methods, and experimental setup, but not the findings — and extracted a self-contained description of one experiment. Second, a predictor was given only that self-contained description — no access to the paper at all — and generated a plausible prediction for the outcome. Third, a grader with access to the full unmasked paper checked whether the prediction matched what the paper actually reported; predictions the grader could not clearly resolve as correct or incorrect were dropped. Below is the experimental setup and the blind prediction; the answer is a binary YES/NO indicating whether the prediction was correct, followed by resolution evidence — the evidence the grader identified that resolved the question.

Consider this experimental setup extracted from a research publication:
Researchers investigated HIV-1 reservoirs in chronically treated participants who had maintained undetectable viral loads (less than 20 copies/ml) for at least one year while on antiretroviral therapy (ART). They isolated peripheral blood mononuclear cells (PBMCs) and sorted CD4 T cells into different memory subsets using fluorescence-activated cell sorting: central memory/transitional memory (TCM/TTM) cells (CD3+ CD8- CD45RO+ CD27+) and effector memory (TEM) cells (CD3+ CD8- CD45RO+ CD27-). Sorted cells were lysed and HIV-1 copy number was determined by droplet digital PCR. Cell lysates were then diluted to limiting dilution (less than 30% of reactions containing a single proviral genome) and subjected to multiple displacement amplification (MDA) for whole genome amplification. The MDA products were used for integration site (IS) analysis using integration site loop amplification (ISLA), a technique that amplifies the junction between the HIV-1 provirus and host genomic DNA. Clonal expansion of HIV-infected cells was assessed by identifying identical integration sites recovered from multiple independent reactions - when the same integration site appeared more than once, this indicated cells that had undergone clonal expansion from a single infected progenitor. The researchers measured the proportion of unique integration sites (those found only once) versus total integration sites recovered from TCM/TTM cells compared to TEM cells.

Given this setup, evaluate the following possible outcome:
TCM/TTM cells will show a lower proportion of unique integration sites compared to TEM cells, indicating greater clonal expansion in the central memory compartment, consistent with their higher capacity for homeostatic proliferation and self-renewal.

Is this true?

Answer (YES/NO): NO